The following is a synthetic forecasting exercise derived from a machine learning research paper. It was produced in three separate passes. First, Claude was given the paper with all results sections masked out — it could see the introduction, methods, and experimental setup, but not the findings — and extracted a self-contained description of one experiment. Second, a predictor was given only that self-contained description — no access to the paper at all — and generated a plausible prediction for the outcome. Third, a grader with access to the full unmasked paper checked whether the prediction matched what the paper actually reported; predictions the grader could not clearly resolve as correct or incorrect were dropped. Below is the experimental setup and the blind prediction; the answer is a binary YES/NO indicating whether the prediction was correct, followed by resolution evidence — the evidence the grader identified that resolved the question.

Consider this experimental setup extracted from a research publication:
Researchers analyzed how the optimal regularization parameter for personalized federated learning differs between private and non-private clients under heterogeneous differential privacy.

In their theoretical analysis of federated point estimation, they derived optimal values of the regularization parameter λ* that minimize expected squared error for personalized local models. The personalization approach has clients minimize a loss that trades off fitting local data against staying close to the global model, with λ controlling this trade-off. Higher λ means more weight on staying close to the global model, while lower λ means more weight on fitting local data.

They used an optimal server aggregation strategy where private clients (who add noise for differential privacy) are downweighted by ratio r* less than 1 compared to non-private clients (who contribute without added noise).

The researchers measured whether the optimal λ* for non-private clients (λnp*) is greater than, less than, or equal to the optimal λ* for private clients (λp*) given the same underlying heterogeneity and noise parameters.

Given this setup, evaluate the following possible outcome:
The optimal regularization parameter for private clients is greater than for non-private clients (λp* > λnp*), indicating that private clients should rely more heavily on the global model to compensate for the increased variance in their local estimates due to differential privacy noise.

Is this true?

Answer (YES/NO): NO